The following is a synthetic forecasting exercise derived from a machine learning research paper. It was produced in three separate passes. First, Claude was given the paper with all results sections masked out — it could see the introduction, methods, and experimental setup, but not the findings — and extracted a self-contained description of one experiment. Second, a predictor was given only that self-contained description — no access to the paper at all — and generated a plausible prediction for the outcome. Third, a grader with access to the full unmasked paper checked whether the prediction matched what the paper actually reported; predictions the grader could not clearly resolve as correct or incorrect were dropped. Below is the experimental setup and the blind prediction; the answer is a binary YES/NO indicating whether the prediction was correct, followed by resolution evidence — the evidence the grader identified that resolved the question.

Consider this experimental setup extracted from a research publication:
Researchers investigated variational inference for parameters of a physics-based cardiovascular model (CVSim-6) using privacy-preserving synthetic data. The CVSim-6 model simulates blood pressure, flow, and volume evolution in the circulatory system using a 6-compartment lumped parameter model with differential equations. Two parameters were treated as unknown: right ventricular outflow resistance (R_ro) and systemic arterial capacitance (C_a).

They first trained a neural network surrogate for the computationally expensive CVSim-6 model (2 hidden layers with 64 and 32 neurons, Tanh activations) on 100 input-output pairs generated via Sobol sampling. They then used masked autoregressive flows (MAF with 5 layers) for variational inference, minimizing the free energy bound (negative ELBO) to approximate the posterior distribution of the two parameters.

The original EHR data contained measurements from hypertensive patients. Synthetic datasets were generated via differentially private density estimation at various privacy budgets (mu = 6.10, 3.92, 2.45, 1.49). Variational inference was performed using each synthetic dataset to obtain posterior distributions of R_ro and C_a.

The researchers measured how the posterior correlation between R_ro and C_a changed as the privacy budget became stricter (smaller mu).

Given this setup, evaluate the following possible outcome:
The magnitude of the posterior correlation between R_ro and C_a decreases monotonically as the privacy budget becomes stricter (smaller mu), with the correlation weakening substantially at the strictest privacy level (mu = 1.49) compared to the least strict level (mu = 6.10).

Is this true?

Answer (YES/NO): NO